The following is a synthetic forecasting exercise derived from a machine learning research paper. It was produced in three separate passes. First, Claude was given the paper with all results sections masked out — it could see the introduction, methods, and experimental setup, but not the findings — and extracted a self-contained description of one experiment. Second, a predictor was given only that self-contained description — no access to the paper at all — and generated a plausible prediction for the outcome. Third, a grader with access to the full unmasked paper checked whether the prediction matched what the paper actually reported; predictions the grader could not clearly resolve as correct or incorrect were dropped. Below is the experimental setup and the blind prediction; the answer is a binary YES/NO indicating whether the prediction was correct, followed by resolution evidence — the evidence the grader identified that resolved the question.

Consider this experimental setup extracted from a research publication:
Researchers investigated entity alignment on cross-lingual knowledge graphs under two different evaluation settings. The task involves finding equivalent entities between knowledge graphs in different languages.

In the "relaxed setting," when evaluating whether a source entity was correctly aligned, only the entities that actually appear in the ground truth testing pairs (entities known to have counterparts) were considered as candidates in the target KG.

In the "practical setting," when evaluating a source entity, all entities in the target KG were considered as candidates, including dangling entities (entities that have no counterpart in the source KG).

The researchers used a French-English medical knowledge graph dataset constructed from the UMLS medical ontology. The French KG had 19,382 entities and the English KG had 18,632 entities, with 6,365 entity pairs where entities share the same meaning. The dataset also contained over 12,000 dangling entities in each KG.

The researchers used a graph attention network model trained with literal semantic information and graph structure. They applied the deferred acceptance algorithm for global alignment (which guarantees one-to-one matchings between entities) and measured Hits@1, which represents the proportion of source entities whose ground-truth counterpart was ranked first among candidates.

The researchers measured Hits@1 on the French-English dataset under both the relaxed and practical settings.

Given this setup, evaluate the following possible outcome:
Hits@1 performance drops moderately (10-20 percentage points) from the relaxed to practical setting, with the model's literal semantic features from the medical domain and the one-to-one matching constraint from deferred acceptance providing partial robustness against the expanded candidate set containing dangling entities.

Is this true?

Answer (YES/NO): YES